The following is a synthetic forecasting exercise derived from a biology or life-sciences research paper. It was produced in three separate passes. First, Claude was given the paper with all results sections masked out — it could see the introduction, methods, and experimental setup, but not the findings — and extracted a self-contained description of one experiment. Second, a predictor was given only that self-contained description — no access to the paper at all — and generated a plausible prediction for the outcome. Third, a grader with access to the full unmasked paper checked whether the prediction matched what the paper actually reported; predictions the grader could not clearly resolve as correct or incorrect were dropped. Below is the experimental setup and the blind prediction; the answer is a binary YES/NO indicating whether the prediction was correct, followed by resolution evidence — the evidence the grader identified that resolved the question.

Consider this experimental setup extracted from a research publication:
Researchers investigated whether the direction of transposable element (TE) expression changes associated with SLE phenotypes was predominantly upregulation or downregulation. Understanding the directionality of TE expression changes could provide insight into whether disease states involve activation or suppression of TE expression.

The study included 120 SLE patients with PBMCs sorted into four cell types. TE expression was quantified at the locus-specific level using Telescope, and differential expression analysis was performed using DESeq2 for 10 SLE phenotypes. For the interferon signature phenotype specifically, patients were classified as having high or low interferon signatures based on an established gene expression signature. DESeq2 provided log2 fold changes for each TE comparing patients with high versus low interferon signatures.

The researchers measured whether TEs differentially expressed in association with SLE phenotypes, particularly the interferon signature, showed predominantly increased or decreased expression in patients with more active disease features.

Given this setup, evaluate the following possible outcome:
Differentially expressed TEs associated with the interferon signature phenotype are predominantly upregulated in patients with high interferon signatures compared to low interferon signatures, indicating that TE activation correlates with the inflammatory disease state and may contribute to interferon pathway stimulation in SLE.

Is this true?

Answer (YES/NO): YES